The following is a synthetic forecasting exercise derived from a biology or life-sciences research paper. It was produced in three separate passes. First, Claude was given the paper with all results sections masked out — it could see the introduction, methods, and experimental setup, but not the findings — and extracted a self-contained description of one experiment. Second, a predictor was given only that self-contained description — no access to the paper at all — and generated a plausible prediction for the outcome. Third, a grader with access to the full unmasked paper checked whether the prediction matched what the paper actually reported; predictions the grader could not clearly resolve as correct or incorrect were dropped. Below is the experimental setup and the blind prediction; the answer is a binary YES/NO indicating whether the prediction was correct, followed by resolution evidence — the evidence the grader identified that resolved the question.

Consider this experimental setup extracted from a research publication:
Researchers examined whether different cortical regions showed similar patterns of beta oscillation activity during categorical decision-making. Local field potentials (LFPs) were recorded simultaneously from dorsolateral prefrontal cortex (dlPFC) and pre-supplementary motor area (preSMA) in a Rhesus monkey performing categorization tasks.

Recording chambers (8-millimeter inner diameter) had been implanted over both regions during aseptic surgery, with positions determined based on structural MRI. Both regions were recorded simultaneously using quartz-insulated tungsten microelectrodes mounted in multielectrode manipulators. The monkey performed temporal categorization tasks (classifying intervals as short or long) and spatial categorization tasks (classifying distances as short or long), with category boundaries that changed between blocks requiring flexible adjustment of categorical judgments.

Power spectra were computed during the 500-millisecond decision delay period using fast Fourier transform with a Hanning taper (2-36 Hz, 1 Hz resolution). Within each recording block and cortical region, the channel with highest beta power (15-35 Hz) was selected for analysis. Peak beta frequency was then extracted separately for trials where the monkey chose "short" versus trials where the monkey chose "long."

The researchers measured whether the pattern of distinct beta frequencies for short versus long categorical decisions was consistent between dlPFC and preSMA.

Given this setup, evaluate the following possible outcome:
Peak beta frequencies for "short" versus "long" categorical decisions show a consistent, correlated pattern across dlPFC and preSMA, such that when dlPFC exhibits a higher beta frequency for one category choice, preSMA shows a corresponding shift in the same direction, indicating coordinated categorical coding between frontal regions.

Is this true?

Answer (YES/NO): YES